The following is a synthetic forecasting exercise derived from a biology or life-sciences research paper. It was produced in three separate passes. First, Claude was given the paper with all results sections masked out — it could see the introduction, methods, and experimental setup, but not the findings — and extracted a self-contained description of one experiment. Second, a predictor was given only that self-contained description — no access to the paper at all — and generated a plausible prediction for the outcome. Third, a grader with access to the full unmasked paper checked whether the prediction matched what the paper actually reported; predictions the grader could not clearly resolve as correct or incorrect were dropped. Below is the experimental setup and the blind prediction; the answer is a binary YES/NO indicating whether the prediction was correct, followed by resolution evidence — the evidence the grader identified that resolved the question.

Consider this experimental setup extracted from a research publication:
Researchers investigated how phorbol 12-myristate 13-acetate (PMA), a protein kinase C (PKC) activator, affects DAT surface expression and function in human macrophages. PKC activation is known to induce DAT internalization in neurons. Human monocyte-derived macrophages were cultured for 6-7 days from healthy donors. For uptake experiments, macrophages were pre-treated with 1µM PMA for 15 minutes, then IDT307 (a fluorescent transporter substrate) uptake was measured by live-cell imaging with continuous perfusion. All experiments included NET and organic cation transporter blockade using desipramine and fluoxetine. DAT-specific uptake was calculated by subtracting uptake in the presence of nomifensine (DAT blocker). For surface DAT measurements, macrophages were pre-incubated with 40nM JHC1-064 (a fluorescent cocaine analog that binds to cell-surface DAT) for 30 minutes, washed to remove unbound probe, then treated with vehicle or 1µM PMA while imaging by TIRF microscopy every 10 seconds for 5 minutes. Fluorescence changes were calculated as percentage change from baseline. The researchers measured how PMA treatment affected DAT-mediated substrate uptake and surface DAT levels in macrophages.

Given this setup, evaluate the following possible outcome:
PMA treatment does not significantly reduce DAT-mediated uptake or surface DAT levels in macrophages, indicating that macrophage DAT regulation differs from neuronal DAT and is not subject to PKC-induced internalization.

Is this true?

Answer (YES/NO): NO